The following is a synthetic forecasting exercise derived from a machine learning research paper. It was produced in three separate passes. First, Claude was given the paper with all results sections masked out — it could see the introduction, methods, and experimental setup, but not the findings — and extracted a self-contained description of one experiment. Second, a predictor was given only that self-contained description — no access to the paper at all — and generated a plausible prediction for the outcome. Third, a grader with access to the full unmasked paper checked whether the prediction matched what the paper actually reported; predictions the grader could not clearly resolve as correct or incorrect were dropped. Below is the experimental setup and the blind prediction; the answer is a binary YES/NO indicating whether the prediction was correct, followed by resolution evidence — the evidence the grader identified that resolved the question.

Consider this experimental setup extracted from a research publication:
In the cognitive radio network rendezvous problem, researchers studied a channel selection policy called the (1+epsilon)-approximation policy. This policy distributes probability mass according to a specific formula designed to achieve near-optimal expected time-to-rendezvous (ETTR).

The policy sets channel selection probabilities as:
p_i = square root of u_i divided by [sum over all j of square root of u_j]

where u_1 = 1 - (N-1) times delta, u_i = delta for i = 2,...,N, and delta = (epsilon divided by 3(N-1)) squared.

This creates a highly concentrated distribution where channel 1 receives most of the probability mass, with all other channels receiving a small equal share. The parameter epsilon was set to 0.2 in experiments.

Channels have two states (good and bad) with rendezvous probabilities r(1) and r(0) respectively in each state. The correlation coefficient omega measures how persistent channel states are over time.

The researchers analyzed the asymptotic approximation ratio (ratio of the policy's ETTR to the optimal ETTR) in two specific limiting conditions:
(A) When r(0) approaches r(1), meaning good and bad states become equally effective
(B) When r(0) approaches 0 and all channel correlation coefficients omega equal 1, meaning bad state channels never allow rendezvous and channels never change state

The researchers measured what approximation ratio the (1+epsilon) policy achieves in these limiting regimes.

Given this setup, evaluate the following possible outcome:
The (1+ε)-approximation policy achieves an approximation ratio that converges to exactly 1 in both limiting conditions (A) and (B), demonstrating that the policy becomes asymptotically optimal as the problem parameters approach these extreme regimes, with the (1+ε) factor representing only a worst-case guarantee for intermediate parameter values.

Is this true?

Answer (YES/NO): NO